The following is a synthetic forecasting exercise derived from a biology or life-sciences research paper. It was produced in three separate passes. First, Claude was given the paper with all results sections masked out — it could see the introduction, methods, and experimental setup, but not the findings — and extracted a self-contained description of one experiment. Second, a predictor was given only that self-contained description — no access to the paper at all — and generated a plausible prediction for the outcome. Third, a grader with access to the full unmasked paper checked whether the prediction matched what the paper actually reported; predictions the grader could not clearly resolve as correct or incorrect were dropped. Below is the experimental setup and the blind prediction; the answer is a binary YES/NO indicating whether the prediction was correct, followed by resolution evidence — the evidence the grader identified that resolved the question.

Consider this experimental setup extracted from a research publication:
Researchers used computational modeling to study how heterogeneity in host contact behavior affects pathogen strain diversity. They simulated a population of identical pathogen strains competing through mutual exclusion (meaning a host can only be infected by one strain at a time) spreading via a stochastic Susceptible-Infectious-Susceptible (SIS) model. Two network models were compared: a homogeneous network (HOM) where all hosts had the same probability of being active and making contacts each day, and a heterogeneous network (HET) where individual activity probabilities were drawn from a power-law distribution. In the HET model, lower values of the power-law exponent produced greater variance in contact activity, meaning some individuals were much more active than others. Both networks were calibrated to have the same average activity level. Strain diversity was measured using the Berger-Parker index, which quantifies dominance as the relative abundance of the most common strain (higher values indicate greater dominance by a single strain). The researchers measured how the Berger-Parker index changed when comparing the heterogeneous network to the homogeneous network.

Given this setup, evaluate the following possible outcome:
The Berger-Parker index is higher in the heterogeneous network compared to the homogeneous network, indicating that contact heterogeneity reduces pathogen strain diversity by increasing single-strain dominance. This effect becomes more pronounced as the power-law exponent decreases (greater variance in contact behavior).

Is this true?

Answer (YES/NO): YES